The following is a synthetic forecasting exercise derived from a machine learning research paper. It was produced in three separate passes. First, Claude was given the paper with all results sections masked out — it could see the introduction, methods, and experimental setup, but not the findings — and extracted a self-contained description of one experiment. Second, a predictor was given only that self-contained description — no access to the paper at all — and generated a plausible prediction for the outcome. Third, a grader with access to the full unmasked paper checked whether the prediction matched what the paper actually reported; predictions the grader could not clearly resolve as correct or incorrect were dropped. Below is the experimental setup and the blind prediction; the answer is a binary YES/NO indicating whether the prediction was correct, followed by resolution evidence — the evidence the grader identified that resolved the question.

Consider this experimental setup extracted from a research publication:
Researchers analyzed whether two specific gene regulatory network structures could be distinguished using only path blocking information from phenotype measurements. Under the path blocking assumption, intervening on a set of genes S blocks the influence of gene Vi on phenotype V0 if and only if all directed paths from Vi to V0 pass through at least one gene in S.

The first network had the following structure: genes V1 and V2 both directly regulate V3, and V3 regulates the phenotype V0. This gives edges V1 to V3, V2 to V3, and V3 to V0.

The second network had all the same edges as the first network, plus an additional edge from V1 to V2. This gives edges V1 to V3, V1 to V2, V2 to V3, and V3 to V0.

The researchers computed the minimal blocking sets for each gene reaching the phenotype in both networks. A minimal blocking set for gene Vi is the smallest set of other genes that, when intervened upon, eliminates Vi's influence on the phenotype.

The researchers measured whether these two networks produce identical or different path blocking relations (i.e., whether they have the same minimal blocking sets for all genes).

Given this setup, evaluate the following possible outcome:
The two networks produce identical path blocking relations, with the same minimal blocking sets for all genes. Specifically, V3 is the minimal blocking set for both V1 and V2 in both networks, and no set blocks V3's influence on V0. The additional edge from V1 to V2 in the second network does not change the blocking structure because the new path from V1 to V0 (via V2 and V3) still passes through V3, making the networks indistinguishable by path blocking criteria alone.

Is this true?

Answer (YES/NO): YES